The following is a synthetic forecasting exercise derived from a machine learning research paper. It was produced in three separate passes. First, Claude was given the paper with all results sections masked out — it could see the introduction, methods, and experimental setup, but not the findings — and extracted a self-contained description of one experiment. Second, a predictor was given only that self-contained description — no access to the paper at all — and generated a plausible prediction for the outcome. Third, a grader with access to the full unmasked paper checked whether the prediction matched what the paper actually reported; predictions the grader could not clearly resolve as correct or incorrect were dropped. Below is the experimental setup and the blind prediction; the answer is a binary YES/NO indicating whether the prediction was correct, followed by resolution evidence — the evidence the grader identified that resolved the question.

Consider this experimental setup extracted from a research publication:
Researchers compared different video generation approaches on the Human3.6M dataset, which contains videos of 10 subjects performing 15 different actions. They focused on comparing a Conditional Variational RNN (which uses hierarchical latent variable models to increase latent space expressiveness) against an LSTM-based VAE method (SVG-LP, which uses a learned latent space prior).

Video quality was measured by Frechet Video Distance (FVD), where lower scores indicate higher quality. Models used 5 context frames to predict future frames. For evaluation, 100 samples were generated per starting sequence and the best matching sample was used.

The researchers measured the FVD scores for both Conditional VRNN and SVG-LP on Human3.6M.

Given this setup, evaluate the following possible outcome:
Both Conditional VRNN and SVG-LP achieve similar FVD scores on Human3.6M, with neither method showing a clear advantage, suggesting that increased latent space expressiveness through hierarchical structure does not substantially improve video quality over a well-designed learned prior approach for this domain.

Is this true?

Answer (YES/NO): NO